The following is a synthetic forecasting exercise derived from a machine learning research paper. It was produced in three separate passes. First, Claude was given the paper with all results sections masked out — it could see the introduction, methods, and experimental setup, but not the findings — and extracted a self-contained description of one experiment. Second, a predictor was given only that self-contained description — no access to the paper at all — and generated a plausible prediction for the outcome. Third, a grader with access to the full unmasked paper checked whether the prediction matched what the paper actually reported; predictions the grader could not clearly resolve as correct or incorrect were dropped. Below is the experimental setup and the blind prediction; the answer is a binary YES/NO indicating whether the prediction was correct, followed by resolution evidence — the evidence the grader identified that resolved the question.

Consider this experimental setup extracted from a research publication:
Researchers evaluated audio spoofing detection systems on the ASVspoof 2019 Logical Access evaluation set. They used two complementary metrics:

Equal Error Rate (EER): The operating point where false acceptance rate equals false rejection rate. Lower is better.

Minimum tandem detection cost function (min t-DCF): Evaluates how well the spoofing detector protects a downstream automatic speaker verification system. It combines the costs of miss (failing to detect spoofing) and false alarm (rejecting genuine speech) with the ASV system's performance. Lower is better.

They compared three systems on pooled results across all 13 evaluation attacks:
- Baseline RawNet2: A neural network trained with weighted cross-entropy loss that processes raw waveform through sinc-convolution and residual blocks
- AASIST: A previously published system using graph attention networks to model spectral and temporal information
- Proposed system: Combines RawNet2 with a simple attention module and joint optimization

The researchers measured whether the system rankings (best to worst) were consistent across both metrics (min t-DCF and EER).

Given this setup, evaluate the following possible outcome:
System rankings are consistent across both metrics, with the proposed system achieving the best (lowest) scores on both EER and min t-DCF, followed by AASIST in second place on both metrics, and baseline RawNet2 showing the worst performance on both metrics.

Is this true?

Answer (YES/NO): NO